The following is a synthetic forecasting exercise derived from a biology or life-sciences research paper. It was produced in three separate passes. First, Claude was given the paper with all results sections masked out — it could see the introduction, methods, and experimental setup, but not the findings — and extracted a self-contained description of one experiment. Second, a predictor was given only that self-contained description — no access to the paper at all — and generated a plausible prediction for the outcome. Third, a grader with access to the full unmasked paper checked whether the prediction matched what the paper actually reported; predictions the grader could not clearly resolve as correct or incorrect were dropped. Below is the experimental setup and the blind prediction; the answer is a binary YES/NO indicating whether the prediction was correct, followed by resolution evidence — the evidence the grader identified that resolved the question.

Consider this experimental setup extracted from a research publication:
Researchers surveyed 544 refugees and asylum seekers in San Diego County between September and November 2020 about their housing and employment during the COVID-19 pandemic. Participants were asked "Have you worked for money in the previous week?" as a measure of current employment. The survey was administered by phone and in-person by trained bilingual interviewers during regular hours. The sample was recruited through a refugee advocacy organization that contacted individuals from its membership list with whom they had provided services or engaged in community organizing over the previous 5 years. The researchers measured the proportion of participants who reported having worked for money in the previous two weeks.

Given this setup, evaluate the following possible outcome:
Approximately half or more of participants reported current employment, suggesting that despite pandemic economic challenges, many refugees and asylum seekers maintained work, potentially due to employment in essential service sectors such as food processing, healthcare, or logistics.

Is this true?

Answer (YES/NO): NO